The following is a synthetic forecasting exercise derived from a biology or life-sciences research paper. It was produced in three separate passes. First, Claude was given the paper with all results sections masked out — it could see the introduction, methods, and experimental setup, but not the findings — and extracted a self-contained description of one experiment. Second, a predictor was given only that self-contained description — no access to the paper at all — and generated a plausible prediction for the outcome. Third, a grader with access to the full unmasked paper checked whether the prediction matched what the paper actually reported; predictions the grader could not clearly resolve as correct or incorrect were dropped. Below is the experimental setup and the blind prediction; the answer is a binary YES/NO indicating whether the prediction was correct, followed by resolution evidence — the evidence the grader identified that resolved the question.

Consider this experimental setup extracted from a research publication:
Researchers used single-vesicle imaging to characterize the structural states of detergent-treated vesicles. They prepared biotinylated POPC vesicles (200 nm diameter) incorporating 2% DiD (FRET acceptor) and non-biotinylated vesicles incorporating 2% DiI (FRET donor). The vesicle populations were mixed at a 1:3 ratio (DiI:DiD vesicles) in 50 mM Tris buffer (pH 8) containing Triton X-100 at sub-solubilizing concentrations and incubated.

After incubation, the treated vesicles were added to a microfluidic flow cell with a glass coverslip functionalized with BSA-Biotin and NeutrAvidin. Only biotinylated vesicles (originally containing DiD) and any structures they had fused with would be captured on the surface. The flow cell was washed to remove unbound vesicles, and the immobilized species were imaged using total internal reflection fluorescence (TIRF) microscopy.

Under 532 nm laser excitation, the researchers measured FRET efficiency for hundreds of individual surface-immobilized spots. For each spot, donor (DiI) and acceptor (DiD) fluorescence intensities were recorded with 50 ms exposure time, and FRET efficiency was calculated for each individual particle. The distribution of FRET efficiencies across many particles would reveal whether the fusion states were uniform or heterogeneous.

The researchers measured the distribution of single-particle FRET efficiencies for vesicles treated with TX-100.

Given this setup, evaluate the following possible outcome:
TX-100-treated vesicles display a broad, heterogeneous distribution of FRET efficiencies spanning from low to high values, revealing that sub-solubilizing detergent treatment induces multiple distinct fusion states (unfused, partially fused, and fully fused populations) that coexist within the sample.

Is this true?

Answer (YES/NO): YES